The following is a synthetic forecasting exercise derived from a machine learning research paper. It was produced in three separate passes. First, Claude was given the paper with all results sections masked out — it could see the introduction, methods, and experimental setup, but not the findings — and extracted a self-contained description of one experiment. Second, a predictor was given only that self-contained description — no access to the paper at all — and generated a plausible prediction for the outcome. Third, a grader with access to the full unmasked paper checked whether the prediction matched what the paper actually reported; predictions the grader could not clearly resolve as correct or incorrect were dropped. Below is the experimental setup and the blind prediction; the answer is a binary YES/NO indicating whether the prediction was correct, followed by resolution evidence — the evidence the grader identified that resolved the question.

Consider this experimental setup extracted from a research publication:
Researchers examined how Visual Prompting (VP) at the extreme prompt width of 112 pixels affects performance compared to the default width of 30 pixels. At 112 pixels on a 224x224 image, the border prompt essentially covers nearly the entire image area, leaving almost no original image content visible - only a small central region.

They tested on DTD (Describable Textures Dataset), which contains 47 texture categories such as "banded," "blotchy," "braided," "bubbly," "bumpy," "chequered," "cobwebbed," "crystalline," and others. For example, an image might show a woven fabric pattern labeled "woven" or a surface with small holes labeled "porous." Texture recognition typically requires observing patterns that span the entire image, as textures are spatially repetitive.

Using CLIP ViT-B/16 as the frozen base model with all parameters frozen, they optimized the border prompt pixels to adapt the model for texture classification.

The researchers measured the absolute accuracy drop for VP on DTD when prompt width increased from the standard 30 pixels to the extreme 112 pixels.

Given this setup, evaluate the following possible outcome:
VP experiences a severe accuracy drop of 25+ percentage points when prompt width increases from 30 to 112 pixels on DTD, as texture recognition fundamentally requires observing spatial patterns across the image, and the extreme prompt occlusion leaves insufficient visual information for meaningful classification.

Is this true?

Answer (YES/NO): NO